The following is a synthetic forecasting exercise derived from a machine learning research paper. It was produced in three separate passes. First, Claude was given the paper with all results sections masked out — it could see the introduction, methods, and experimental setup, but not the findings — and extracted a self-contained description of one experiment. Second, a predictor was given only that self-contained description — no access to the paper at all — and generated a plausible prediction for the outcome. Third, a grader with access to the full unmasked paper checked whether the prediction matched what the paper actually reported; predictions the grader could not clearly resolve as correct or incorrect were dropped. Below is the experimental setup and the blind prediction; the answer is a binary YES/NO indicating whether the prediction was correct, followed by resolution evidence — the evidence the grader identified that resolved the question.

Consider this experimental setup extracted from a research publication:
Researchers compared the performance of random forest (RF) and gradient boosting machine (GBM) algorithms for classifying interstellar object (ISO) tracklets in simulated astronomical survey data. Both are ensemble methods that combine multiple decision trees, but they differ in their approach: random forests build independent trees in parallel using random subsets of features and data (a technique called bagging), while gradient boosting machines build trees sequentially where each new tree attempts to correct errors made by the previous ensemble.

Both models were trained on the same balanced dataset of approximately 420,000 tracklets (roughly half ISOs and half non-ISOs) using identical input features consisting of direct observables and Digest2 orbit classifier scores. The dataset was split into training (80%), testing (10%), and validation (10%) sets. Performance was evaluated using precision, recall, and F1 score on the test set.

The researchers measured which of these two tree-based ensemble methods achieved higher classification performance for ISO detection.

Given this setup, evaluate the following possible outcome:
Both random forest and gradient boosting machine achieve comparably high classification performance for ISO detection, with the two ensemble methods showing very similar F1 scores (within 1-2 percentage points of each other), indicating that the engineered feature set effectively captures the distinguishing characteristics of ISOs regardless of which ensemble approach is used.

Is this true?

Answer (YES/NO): YES